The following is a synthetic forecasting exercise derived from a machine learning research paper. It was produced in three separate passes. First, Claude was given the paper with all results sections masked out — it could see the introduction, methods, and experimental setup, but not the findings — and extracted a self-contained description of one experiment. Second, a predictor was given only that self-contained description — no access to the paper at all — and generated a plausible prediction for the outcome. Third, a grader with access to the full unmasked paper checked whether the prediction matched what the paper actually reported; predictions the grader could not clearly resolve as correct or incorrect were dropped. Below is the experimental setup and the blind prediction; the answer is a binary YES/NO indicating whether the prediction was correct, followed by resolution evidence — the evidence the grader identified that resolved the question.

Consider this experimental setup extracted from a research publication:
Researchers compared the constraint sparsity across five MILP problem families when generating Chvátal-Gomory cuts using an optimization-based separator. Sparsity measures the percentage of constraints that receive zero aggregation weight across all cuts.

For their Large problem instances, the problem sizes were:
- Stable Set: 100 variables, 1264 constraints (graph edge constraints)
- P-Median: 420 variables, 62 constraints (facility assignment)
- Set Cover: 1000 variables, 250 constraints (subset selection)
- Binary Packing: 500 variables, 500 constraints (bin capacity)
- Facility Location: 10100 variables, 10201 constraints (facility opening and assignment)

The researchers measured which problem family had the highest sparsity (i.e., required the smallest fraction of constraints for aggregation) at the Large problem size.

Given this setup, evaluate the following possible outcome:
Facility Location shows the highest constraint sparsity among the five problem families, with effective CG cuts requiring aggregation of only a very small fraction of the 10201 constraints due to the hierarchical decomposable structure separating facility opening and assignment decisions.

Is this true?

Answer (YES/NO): YES